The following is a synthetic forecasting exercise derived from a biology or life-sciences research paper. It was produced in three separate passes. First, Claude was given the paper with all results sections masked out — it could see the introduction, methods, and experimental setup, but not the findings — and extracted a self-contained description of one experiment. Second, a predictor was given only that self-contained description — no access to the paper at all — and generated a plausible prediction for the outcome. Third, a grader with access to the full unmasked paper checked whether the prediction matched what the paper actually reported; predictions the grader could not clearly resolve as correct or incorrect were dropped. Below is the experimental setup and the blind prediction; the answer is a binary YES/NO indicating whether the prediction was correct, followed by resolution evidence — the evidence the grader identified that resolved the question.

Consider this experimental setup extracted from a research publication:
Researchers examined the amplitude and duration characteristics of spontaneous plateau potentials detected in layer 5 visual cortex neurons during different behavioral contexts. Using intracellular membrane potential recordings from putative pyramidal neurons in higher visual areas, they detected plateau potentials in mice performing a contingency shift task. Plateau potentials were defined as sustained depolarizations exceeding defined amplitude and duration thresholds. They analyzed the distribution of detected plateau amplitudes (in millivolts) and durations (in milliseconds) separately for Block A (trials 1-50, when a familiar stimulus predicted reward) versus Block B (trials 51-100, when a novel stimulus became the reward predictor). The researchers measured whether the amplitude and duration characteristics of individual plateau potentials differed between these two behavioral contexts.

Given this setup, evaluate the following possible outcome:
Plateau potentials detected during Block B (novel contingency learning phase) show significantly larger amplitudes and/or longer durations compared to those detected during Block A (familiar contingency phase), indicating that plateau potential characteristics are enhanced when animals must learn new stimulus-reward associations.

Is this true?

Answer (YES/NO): NO